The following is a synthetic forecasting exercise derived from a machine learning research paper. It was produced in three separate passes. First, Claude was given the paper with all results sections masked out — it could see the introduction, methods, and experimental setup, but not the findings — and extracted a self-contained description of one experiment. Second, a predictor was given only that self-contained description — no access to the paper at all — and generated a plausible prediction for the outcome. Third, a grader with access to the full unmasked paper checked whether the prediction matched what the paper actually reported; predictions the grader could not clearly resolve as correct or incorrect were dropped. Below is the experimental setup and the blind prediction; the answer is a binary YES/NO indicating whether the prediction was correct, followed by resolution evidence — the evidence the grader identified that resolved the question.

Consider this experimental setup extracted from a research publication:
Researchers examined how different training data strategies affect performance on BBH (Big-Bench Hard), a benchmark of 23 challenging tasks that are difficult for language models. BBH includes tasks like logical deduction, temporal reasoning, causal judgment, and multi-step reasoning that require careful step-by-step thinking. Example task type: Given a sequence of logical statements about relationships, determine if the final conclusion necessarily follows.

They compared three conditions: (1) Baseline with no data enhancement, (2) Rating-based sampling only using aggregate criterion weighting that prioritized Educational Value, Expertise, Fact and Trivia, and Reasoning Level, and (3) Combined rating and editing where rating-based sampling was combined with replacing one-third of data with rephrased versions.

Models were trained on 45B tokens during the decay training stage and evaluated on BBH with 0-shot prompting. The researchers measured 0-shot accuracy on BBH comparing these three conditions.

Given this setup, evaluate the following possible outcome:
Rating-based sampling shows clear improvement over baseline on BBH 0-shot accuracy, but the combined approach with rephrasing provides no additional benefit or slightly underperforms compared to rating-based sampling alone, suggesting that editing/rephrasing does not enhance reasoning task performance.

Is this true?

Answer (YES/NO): NO